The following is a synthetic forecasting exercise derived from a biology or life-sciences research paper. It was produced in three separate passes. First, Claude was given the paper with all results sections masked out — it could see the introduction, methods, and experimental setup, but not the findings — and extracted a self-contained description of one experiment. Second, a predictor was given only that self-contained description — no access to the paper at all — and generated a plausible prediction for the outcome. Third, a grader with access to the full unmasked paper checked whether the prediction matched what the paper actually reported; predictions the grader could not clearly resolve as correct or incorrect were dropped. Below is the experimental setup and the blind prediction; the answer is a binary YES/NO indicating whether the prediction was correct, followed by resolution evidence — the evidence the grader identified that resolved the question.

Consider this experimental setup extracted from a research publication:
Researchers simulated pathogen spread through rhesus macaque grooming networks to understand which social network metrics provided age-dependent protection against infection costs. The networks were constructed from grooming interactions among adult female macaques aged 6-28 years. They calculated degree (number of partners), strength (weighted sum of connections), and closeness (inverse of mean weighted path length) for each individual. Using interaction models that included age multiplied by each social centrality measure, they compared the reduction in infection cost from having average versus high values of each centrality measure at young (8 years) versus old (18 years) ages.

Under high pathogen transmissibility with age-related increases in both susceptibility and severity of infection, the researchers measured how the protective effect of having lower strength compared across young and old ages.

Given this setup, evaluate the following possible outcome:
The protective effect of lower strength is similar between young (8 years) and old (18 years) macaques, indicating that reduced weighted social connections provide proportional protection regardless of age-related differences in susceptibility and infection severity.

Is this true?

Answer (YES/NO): NO